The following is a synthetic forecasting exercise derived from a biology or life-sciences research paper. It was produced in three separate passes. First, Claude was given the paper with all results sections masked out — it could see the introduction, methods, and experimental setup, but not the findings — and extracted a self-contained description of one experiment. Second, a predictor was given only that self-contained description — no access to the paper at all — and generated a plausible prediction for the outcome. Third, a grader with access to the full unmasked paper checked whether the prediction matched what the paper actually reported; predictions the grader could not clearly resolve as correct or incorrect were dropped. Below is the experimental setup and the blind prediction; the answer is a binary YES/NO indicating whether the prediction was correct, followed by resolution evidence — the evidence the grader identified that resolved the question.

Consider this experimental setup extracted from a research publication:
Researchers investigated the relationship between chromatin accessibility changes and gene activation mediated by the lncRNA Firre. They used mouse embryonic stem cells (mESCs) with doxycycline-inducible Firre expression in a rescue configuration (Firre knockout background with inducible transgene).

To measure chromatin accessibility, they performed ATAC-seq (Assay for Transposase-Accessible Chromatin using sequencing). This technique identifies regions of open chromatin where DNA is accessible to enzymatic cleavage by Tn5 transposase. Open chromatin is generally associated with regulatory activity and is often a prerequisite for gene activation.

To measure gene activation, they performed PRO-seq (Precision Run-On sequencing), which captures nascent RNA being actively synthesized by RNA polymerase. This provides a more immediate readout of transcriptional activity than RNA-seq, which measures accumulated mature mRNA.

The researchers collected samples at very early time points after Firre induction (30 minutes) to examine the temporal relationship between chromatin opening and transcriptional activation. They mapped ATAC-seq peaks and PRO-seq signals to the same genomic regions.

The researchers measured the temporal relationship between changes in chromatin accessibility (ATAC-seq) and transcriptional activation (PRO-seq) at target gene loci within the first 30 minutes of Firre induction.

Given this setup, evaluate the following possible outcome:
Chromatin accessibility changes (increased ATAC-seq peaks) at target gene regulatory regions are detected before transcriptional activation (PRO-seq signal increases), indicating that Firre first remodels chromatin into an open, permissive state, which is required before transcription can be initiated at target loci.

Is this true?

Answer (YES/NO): NO